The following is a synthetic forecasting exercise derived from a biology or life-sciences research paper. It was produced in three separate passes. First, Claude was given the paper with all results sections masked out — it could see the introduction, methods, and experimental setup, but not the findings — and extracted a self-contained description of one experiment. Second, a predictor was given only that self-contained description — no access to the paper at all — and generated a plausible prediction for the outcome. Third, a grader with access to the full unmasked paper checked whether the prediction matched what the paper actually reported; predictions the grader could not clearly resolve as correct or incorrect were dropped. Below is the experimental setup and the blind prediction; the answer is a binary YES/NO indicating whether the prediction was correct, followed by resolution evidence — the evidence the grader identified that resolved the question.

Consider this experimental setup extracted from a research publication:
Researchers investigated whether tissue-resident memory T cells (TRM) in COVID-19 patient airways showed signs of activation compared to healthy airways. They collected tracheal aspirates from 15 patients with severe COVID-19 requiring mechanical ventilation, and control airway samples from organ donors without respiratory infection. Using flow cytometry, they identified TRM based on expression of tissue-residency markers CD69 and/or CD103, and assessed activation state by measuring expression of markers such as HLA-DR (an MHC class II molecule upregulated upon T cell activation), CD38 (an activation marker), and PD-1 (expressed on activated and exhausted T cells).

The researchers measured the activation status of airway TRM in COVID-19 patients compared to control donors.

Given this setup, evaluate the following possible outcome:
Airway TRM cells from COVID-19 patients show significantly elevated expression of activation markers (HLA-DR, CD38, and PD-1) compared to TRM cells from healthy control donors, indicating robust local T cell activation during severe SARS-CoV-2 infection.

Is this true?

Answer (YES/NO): NO